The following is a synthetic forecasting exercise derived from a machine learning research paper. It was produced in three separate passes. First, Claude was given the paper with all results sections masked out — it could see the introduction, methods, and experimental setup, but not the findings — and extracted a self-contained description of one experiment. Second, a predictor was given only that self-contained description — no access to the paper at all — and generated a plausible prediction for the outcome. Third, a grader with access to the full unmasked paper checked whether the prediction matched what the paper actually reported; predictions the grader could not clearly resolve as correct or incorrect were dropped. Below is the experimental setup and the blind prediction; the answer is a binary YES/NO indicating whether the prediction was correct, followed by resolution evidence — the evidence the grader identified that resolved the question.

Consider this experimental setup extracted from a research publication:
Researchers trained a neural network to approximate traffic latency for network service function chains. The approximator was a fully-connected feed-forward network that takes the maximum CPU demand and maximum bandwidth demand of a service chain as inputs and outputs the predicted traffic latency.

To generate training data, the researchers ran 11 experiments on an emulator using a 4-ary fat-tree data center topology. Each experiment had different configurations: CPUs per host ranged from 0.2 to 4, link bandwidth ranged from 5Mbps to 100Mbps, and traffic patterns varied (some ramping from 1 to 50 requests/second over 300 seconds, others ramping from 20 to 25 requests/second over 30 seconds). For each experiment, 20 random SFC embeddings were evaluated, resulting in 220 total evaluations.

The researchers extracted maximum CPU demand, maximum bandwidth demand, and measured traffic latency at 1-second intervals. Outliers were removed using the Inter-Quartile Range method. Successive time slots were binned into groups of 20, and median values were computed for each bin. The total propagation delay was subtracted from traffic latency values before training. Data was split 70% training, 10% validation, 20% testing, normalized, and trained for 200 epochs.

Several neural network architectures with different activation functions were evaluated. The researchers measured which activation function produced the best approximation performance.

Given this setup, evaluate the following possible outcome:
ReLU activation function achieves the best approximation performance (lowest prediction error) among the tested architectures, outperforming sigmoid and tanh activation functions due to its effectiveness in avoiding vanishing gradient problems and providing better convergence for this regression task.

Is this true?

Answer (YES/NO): NO